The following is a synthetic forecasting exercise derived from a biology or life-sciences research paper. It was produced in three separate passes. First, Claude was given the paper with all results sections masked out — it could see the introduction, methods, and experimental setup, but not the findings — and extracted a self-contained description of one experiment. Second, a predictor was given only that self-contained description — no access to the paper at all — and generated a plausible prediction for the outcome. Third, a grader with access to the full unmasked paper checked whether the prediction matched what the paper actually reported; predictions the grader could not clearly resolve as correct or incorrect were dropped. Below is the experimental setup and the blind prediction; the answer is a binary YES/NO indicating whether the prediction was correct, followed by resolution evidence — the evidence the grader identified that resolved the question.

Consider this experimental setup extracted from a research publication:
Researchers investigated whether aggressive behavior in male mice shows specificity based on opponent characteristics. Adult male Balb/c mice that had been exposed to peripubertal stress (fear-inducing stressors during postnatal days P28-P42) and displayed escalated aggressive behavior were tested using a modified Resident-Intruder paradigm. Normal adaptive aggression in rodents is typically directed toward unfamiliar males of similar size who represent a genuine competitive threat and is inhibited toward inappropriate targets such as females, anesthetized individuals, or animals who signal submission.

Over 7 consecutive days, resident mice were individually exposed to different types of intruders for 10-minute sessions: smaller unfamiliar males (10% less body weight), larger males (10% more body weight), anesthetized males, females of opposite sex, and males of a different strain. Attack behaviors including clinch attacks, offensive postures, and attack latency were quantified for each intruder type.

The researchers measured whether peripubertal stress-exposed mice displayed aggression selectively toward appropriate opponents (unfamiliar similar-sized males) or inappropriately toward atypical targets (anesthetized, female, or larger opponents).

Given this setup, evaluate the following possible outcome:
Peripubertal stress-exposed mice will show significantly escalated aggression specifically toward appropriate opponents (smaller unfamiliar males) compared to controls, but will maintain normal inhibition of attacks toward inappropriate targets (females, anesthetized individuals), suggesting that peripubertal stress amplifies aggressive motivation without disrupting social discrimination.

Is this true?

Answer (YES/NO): NO